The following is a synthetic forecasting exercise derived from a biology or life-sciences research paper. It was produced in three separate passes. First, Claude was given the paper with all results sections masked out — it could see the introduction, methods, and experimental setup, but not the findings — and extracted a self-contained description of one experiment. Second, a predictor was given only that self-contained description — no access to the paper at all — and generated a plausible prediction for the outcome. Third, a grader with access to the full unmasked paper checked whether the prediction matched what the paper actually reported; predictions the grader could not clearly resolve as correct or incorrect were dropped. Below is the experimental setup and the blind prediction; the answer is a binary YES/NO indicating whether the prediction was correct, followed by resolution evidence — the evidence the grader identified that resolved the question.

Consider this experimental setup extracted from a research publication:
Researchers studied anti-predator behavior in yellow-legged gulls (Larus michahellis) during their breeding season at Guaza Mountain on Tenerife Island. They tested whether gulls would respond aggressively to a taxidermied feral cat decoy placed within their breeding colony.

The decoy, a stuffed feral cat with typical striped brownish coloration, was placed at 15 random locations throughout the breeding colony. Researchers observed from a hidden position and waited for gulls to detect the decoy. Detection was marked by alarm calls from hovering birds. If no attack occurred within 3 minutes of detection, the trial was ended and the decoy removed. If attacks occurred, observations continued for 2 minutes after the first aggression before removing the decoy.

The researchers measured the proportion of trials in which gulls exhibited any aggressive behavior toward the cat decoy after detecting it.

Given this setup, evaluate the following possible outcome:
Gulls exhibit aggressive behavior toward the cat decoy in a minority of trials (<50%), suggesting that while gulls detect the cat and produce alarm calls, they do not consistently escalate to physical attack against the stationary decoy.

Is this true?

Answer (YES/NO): NO